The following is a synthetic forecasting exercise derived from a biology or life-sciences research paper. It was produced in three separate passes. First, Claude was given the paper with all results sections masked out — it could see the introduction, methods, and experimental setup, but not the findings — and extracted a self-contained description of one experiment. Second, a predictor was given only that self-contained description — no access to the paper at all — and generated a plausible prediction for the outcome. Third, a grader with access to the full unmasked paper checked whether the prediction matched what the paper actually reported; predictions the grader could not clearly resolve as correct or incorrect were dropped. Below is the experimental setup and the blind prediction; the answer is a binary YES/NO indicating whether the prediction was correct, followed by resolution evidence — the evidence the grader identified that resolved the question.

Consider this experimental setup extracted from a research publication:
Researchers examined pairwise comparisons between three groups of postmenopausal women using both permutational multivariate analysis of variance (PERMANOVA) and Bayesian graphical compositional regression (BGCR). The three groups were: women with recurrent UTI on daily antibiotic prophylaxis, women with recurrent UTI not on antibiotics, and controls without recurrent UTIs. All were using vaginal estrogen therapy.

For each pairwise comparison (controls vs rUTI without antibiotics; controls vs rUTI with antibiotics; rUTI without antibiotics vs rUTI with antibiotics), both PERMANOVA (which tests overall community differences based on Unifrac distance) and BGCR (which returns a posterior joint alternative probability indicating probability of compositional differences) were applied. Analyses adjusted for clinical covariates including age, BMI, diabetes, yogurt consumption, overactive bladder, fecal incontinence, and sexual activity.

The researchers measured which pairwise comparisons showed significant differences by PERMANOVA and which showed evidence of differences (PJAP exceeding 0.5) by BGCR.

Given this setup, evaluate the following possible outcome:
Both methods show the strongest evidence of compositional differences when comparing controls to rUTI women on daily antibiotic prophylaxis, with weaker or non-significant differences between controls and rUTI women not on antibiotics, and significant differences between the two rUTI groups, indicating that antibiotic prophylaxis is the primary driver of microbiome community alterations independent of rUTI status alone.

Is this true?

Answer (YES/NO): NO